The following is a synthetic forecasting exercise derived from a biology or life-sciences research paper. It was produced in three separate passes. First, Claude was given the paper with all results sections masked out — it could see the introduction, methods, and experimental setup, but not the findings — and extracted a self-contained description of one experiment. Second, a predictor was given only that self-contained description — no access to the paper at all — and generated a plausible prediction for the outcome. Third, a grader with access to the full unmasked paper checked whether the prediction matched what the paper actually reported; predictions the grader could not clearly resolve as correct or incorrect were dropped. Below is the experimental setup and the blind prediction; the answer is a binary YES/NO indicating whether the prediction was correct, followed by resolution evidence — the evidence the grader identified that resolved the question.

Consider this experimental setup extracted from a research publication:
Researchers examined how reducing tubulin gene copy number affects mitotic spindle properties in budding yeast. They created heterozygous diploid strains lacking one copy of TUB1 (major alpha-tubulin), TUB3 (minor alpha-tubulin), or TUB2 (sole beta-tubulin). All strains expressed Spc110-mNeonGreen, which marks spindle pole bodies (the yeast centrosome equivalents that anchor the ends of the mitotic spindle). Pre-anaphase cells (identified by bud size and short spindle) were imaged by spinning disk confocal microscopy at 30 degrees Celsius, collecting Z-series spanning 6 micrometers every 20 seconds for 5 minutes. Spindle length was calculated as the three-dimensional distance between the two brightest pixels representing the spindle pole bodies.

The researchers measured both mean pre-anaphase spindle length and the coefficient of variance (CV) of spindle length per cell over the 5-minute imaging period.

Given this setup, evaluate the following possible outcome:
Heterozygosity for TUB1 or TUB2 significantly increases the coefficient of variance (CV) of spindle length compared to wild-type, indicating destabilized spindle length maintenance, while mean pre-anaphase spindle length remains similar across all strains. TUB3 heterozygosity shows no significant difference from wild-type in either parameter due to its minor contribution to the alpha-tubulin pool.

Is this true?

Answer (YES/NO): NO